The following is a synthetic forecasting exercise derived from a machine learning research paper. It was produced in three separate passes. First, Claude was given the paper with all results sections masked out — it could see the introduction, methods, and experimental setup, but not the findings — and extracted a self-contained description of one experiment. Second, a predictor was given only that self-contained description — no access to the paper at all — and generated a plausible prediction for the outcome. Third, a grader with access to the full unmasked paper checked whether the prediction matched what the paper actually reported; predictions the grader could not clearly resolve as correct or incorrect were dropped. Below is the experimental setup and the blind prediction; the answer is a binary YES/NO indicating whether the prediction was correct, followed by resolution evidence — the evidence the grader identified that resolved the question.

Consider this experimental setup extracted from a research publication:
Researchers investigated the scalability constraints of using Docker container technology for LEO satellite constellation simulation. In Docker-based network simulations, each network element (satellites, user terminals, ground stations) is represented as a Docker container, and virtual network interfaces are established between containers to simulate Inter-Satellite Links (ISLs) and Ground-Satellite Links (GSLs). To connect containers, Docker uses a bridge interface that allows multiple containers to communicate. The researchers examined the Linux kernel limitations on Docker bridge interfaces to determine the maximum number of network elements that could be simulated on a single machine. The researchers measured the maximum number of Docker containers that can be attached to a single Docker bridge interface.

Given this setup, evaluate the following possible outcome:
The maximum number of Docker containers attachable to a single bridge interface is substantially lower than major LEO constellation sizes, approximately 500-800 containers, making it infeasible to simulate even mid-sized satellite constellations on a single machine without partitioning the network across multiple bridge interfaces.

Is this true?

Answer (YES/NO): NO